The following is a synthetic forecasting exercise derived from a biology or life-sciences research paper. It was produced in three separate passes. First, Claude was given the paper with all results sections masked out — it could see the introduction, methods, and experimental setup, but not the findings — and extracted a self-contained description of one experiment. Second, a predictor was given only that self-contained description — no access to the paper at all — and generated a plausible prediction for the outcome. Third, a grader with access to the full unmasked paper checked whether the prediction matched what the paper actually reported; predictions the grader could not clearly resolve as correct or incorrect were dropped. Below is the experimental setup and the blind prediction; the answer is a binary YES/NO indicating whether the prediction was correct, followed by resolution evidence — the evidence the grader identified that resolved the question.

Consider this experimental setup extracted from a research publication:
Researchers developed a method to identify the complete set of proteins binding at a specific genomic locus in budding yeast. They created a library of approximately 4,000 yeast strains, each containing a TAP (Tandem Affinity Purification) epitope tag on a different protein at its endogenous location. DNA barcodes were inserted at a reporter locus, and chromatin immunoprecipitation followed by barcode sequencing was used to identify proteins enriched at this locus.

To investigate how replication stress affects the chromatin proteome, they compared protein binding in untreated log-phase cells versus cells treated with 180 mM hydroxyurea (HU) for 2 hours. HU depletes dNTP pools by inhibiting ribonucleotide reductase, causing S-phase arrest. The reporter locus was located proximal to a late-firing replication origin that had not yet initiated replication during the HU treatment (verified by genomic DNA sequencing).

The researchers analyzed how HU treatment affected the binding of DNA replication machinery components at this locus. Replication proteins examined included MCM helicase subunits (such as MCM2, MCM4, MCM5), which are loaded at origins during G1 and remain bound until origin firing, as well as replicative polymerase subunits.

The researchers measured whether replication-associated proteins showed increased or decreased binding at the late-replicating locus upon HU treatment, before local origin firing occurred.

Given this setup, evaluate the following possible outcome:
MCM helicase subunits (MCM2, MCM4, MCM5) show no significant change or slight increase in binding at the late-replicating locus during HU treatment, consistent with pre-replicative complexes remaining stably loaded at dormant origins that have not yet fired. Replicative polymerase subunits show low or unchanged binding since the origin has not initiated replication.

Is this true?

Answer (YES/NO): YES